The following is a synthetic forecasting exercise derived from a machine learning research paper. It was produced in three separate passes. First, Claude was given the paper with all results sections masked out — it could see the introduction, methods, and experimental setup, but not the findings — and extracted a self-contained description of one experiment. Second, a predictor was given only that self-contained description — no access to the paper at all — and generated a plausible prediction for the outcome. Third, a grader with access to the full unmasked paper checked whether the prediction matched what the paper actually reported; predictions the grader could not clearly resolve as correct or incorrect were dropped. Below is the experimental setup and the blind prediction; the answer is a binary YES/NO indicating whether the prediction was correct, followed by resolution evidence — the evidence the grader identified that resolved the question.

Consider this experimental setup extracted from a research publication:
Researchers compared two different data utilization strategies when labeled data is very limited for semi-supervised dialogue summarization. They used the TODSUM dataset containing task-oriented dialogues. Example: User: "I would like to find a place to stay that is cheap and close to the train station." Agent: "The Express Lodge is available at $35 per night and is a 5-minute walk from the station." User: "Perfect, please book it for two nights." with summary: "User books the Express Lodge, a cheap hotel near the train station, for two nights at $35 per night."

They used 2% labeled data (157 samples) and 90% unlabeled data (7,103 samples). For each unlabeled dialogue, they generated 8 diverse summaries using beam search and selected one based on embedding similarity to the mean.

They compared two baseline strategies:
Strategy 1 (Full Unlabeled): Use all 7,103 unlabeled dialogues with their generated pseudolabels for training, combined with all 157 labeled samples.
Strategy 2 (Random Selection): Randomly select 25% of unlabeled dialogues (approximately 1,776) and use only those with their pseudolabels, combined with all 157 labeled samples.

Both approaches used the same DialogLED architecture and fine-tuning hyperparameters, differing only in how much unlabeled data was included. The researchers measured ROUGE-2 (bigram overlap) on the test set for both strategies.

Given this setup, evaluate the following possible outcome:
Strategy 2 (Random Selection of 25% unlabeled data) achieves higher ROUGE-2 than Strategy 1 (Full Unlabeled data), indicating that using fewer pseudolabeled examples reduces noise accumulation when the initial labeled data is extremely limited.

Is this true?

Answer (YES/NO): NO